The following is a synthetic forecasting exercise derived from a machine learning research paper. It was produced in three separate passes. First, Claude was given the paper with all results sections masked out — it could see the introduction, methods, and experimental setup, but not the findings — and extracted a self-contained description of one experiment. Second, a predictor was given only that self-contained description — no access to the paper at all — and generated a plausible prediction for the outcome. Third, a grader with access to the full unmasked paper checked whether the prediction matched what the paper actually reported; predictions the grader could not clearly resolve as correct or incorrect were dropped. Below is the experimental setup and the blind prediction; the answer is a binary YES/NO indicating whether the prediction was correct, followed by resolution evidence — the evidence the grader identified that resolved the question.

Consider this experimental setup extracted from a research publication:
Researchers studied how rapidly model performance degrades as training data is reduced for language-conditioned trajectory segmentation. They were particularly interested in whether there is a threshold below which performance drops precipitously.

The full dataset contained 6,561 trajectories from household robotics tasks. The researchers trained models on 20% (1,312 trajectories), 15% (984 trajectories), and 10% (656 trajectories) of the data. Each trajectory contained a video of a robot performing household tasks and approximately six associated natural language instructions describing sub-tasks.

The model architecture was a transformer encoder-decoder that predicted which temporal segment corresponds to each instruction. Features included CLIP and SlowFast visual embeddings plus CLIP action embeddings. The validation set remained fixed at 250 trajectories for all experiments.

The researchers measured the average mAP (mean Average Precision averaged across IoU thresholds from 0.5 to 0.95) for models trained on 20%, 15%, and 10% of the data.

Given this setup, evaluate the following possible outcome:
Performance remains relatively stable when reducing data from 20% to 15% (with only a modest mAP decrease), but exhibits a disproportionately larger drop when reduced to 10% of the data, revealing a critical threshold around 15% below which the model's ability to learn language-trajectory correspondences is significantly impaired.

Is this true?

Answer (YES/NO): NO